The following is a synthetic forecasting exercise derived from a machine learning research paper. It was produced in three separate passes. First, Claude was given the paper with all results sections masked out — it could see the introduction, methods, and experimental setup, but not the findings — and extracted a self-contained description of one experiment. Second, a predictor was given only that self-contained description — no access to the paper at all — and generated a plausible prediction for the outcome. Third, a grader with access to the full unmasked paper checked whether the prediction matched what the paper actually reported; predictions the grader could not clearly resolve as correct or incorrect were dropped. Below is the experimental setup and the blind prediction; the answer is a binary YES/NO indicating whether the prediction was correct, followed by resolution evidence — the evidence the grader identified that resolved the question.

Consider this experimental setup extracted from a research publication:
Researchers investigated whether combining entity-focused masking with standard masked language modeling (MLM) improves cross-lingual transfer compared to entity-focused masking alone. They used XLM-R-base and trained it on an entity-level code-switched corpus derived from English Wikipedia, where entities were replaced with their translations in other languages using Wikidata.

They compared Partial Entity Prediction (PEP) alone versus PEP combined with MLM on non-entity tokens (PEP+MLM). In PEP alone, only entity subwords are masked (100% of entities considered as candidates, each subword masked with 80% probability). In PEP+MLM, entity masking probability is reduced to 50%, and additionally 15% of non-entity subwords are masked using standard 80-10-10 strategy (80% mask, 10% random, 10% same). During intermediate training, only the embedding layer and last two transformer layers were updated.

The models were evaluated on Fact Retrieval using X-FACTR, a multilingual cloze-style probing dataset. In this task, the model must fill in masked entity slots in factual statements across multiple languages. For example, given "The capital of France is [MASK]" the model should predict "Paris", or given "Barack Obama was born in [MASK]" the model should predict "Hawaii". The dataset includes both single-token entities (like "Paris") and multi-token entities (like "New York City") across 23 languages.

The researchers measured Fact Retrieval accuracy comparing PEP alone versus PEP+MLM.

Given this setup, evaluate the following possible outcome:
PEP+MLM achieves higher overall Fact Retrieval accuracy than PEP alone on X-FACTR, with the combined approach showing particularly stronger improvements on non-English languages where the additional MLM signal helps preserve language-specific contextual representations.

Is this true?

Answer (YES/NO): NO